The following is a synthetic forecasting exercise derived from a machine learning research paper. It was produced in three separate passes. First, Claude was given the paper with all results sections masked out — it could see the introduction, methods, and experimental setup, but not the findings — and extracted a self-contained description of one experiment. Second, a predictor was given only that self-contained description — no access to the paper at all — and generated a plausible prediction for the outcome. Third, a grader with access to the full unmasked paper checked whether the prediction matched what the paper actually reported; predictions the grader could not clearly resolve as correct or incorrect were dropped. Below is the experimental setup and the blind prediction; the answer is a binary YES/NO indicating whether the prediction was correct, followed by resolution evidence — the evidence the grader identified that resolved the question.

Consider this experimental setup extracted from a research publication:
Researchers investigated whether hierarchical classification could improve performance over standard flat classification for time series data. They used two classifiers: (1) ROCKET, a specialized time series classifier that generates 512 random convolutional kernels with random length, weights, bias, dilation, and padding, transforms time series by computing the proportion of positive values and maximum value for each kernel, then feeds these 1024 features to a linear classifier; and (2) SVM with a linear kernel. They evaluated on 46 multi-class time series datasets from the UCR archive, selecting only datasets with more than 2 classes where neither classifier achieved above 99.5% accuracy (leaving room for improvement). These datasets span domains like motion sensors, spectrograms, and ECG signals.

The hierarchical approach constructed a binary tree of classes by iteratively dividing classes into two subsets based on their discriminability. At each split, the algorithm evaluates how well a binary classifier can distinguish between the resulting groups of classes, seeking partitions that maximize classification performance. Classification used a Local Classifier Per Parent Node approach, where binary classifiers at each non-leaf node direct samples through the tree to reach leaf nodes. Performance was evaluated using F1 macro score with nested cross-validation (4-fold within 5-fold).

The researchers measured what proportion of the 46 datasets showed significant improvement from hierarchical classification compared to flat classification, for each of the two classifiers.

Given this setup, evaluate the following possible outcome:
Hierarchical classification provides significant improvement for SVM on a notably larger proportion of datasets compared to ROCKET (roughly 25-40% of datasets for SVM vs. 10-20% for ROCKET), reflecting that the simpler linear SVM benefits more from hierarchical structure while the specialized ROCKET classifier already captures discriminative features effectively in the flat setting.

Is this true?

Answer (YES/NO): NO